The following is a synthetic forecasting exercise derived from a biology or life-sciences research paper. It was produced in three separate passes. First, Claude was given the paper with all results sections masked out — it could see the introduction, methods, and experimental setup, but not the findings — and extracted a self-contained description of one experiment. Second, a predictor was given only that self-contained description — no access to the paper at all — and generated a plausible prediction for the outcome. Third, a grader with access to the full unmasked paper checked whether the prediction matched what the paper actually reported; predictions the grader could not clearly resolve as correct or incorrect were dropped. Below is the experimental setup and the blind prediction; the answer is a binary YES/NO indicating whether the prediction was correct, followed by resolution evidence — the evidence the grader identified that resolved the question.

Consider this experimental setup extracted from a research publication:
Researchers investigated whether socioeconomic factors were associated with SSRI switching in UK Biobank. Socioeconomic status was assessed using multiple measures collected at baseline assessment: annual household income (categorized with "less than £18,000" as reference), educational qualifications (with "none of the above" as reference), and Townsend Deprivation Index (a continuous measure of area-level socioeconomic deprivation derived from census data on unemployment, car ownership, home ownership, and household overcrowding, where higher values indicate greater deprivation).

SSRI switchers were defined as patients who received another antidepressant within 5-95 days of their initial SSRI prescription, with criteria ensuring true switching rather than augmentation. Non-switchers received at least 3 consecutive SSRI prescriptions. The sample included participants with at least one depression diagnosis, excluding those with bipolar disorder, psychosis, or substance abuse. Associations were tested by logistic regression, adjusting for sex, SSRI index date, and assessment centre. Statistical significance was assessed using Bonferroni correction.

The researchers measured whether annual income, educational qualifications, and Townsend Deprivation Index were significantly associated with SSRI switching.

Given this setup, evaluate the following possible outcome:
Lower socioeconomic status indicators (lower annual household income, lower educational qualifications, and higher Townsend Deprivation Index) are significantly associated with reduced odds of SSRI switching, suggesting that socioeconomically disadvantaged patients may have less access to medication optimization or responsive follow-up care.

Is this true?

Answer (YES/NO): NO